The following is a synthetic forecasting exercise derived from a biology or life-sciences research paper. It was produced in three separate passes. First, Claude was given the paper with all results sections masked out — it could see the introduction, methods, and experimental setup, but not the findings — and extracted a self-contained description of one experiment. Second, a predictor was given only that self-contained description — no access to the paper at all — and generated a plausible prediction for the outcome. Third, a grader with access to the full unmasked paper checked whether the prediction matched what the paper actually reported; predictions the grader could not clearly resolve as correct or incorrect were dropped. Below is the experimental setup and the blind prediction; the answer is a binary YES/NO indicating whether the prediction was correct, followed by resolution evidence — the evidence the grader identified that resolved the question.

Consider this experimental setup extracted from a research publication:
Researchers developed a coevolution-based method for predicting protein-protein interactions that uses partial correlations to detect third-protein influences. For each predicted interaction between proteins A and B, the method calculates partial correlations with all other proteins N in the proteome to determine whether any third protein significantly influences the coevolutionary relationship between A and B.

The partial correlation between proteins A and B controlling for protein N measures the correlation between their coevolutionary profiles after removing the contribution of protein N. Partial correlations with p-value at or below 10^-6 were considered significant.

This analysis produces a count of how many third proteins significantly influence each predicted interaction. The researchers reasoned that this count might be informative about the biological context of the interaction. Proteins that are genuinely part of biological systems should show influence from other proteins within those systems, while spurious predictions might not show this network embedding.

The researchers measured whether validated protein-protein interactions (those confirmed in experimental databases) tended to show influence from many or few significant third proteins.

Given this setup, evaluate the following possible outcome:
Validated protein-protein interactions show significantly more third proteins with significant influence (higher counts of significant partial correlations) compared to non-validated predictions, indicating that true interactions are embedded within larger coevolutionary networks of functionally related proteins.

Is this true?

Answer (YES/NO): YES